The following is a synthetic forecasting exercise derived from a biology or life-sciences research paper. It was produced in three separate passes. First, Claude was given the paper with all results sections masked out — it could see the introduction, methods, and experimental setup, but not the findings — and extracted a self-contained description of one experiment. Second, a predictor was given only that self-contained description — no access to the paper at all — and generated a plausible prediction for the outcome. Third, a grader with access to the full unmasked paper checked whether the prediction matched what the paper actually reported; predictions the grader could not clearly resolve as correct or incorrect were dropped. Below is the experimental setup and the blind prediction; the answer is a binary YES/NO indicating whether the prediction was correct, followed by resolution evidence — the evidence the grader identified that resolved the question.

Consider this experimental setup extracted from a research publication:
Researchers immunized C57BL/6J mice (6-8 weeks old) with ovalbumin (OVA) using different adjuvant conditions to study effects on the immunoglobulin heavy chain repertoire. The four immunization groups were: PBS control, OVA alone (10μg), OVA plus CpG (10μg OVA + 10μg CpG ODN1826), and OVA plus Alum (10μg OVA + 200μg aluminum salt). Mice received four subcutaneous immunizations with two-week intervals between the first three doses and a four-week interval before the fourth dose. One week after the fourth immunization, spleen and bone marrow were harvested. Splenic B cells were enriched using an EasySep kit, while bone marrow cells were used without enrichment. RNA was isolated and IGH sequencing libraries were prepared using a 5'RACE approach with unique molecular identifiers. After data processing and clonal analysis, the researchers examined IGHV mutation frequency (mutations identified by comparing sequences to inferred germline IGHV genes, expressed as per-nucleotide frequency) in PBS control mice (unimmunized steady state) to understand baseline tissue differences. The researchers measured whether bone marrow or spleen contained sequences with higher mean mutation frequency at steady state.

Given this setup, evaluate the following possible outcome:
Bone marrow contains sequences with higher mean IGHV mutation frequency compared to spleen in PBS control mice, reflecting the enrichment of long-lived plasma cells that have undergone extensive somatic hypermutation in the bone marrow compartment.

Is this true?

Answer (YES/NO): YES